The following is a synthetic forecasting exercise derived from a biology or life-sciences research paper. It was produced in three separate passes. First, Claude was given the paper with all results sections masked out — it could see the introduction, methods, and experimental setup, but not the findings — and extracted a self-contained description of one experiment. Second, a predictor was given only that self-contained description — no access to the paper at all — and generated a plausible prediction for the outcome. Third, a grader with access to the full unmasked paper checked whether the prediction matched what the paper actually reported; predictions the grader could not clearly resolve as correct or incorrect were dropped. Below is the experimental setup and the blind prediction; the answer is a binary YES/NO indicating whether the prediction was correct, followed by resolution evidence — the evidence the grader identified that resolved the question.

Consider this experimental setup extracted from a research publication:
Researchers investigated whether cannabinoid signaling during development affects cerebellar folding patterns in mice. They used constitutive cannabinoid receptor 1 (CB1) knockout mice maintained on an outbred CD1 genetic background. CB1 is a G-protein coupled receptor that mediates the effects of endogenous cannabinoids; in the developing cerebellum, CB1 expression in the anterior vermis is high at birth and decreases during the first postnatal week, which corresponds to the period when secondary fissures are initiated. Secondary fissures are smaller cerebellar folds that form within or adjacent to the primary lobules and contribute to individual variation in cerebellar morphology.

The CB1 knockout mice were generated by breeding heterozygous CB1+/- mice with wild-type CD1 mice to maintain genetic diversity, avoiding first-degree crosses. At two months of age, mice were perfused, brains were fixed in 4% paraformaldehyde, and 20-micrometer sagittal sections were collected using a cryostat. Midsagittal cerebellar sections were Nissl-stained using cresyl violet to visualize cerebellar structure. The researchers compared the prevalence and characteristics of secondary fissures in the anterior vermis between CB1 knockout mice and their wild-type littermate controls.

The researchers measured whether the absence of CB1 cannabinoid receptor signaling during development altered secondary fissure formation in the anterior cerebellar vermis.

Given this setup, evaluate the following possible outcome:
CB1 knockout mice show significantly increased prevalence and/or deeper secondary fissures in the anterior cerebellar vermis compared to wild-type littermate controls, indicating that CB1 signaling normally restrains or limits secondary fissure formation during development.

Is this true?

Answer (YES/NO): YES